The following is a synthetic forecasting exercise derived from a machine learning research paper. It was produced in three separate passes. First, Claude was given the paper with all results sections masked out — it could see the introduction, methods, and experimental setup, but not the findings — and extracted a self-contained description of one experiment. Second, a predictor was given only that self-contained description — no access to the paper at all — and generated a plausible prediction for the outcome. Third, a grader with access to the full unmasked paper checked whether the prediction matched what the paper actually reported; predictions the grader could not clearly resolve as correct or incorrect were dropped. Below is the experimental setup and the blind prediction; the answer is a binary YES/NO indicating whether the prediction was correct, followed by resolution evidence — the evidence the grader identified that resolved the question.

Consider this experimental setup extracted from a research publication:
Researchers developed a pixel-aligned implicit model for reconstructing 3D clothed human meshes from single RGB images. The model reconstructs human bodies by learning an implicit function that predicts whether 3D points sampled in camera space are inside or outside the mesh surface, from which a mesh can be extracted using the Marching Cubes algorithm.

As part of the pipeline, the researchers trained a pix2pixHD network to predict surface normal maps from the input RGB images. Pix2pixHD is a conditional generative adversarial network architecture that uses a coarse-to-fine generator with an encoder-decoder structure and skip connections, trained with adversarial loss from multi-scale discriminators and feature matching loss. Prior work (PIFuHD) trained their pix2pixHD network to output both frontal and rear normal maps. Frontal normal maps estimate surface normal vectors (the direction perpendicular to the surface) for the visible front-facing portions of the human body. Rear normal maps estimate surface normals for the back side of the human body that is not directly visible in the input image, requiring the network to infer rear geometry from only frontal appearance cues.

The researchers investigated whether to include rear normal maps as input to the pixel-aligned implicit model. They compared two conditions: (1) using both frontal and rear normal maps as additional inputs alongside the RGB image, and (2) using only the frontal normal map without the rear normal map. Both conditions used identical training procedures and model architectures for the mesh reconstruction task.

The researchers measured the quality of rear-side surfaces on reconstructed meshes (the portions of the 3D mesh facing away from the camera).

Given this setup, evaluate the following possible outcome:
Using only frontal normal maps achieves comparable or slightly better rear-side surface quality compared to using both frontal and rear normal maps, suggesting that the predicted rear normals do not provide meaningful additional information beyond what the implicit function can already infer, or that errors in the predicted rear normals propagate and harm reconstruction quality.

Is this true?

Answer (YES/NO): YES